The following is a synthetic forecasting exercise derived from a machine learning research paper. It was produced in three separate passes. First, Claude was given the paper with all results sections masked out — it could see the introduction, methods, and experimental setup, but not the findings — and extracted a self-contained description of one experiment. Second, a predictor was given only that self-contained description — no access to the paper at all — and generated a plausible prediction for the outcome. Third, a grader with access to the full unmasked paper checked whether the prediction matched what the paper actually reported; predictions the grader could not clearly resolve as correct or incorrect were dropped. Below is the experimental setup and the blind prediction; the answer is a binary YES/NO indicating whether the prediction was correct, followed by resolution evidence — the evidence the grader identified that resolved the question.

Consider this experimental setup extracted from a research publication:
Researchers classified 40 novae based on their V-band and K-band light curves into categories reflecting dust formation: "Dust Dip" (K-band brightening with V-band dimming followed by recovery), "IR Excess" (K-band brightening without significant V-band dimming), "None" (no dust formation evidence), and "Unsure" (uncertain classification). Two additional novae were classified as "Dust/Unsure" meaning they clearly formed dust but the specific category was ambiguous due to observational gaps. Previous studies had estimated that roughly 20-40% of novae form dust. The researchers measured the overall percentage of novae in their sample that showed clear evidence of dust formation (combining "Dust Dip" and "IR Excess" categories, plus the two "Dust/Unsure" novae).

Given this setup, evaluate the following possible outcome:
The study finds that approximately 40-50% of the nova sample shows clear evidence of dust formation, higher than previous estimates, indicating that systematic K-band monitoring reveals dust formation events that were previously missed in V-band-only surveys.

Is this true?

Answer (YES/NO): NO